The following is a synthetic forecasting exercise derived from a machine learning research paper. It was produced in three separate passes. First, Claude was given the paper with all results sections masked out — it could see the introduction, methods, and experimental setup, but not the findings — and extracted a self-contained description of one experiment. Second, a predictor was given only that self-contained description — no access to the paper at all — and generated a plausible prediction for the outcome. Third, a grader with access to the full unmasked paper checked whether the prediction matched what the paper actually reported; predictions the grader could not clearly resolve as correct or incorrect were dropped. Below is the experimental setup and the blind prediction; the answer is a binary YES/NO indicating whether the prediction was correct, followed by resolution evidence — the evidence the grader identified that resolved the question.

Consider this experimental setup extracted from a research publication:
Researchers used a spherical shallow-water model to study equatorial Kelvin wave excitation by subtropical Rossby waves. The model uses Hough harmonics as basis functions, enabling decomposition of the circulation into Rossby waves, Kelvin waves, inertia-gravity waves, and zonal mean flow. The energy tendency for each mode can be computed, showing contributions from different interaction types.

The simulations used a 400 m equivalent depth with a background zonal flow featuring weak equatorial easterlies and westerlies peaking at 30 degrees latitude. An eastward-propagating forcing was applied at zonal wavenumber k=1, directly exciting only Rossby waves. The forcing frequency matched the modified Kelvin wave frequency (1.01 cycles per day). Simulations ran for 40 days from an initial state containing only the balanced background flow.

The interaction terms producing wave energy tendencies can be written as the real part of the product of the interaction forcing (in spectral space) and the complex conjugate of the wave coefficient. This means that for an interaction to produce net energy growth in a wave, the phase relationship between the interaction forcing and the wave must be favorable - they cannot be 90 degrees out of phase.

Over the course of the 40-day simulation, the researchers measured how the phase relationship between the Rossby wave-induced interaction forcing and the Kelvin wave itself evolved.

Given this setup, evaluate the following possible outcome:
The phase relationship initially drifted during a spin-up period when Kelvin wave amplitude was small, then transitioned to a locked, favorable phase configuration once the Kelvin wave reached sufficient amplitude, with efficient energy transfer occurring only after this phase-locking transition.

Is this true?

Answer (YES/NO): NO